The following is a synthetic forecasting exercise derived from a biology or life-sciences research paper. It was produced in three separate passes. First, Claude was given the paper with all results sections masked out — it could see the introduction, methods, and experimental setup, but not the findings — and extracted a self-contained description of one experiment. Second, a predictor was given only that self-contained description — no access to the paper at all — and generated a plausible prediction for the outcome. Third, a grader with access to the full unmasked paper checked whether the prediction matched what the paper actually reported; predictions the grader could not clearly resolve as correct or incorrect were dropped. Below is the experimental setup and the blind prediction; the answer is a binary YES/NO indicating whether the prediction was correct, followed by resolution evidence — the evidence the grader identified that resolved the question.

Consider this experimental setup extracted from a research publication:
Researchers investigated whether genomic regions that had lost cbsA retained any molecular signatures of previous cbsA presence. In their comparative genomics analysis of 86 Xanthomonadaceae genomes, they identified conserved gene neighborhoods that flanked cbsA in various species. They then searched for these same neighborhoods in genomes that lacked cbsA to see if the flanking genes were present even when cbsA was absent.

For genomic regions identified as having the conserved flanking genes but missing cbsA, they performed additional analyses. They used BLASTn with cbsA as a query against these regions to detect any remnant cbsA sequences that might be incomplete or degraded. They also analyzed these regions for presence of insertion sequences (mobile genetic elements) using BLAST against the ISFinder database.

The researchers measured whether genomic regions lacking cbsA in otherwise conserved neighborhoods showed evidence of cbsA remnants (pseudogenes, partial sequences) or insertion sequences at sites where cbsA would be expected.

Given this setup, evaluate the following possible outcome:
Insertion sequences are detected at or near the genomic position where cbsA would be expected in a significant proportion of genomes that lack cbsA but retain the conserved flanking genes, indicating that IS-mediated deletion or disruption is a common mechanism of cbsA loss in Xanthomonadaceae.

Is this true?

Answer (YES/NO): NO